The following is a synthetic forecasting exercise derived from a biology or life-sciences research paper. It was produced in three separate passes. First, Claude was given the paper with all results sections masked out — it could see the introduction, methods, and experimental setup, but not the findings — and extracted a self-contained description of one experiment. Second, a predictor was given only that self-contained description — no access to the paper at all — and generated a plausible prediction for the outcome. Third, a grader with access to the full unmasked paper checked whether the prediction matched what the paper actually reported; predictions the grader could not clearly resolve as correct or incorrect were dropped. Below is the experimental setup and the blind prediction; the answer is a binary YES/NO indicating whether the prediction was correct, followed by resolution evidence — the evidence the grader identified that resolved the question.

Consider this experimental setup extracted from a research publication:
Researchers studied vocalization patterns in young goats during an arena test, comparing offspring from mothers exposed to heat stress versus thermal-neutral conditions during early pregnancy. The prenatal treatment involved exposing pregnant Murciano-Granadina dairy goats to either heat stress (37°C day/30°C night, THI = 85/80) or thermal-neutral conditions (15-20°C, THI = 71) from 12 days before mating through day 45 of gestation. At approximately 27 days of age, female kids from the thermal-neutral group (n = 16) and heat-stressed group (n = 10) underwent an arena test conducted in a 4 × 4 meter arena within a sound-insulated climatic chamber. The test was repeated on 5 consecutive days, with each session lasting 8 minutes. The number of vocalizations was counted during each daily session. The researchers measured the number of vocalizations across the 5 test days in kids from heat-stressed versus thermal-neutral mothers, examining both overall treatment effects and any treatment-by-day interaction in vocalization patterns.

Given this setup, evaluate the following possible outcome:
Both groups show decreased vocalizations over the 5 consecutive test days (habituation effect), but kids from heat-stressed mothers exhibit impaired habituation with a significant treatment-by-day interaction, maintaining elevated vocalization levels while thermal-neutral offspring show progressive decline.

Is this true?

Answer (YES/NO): NO